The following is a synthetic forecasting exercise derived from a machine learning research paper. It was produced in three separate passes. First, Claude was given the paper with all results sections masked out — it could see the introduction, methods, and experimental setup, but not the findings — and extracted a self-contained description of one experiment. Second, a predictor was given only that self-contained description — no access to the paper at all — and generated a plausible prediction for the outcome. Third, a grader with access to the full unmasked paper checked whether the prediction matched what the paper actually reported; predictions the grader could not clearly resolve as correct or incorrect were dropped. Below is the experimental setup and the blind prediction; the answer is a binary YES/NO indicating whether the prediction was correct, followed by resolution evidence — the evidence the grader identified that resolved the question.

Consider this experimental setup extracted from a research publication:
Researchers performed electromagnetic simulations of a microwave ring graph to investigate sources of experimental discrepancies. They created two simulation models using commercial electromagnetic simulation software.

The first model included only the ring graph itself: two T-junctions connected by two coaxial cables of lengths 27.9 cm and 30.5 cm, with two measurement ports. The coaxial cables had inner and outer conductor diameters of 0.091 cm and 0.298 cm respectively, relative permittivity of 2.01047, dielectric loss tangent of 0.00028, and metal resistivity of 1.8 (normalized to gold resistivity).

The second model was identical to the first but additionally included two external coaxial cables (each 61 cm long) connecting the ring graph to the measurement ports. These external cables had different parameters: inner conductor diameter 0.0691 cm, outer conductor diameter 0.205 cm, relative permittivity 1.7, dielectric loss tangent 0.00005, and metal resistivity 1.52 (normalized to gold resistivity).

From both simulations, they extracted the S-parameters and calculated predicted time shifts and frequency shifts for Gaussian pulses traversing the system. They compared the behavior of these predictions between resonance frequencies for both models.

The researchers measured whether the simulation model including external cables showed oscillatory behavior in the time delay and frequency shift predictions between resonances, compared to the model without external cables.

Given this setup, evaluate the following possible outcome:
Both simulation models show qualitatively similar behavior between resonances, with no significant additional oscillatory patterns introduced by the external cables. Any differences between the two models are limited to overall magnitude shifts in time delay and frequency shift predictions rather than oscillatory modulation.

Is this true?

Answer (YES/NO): NO